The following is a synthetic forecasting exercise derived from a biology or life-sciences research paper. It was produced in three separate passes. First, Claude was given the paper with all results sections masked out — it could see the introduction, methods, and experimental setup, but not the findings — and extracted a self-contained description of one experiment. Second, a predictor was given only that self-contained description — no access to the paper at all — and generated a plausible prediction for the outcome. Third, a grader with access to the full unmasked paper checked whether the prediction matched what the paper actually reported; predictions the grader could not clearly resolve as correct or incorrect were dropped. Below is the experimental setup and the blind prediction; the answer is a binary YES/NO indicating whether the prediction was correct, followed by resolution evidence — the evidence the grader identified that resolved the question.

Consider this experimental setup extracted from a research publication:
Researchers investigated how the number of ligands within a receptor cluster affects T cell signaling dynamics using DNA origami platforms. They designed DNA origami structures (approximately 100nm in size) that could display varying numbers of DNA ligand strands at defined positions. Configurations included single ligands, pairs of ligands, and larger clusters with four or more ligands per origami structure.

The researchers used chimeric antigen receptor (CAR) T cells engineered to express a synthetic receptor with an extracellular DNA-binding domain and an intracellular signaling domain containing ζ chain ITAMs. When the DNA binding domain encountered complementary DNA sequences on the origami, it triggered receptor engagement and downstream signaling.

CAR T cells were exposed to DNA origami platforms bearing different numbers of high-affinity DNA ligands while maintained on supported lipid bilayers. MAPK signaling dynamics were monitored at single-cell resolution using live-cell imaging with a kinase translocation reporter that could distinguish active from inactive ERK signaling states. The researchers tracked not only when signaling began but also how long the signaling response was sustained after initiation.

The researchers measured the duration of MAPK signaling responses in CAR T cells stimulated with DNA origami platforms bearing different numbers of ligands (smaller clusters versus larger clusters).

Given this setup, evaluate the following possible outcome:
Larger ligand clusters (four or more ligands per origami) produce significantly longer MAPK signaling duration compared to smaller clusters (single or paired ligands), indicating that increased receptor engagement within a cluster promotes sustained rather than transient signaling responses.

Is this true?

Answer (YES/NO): NO